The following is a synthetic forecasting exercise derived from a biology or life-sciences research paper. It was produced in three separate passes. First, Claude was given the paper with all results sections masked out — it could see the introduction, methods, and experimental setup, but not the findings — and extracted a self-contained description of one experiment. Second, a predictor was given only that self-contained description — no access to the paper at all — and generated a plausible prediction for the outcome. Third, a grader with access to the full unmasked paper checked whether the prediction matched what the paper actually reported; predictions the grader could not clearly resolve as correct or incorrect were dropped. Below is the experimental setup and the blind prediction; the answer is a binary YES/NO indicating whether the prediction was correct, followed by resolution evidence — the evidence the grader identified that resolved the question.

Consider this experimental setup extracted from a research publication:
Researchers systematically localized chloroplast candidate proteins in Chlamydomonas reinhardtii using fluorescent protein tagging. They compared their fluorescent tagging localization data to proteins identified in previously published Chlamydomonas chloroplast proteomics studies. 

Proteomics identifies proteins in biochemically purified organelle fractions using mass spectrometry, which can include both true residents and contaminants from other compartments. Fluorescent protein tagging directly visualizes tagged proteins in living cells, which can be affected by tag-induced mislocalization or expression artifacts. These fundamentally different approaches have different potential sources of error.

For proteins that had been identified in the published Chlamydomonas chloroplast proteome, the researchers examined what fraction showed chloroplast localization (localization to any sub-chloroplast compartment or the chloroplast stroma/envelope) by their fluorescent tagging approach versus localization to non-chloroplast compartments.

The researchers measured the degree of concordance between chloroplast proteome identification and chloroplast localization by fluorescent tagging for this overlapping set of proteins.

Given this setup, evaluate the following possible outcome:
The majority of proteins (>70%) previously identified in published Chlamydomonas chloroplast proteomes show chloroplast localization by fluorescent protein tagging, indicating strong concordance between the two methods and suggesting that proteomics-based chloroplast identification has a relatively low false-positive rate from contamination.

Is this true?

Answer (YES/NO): YES